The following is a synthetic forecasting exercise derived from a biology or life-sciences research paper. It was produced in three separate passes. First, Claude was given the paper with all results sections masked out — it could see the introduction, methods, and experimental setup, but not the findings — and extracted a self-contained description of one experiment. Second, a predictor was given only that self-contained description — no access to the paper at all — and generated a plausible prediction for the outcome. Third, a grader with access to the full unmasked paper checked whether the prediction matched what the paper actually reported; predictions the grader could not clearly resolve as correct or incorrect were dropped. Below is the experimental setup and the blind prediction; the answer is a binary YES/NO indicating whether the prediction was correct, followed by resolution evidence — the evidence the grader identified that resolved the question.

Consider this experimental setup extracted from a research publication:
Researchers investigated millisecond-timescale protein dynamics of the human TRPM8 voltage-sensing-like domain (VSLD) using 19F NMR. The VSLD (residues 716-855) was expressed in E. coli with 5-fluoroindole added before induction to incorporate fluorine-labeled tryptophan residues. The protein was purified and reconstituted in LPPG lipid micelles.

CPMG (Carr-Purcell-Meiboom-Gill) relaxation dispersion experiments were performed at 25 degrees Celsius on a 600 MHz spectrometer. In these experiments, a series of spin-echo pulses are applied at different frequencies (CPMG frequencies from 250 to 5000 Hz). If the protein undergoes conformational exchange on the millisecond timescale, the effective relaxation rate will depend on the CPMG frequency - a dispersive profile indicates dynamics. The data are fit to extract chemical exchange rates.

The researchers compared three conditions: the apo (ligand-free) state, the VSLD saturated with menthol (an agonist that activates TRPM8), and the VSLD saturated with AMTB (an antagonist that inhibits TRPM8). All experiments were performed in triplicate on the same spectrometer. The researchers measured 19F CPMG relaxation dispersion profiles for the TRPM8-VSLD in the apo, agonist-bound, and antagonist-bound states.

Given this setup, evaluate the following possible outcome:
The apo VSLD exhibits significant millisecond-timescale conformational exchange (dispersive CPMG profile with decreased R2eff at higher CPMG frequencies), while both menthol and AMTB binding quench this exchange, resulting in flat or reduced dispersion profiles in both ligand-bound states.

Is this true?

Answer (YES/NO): NO